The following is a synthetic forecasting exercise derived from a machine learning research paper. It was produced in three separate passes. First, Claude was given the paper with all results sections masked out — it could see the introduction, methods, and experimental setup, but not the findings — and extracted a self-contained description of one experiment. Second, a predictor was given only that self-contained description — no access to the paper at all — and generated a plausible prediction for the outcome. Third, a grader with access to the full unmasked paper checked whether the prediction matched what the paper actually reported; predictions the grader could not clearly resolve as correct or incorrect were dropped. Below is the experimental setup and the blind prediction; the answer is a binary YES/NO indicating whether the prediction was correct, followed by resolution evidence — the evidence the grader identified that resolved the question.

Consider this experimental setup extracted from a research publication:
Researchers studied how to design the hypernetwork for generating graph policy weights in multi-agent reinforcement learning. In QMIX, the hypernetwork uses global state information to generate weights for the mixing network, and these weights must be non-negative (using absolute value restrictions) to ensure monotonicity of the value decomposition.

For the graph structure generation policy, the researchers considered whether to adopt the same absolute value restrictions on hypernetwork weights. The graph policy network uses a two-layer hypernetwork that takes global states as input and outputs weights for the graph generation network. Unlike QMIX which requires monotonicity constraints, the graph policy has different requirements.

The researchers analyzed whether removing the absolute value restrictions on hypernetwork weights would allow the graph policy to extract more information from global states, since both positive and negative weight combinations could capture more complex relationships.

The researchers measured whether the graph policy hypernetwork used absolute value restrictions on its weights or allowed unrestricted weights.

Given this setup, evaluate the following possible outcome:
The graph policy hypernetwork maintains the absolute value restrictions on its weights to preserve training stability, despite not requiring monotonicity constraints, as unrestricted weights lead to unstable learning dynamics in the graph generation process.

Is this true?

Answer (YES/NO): NO